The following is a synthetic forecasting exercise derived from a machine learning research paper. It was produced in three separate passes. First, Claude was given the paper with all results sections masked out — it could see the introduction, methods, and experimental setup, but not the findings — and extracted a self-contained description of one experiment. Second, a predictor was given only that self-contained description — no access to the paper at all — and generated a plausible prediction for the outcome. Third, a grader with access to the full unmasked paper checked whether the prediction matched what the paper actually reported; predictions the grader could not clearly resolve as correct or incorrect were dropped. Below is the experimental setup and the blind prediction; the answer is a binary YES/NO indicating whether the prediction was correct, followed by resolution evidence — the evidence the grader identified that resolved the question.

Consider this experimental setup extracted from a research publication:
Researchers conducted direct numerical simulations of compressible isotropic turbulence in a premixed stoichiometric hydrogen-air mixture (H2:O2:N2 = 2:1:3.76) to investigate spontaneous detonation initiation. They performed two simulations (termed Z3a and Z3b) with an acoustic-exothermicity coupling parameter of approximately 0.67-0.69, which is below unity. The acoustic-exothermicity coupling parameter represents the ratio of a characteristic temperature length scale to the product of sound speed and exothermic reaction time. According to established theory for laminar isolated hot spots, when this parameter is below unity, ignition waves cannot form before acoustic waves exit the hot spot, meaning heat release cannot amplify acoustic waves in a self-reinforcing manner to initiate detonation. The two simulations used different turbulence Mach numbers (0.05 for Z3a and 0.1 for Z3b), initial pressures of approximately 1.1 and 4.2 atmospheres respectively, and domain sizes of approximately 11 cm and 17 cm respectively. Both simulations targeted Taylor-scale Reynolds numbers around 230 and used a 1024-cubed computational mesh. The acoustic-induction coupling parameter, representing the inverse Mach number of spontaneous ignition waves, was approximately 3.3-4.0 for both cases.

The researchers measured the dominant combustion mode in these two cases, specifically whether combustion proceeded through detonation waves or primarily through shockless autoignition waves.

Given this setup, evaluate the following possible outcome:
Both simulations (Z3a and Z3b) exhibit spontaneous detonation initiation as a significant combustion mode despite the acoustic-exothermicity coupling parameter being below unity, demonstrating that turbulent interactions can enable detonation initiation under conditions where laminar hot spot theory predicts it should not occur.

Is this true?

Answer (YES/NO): NO